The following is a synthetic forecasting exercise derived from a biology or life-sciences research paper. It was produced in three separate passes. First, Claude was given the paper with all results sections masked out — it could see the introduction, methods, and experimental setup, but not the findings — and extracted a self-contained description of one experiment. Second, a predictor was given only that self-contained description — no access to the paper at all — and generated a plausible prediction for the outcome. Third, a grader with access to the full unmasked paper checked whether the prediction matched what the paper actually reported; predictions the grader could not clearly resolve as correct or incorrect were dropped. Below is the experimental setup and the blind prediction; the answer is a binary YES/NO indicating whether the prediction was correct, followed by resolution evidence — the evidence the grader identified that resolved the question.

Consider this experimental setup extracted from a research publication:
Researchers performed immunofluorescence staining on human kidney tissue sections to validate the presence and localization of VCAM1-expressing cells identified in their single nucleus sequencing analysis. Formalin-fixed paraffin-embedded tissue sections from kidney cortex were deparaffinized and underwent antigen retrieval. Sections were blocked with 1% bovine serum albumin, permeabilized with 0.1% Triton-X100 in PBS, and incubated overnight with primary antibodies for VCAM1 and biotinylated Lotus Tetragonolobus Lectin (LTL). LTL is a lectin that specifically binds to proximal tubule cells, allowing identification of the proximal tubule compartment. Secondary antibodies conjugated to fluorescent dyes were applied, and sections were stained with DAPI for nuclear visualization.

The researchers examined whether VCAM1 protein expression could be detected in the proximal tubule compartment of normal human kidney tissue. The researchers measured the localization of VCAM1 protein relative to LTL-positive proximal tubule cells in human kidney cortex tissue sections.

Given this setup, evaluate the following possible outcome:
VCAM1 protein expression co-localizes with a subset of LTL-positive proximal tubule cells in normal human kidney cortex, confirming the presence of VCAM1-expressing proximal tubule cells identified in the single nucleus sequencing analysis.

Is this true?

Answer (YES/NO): YES